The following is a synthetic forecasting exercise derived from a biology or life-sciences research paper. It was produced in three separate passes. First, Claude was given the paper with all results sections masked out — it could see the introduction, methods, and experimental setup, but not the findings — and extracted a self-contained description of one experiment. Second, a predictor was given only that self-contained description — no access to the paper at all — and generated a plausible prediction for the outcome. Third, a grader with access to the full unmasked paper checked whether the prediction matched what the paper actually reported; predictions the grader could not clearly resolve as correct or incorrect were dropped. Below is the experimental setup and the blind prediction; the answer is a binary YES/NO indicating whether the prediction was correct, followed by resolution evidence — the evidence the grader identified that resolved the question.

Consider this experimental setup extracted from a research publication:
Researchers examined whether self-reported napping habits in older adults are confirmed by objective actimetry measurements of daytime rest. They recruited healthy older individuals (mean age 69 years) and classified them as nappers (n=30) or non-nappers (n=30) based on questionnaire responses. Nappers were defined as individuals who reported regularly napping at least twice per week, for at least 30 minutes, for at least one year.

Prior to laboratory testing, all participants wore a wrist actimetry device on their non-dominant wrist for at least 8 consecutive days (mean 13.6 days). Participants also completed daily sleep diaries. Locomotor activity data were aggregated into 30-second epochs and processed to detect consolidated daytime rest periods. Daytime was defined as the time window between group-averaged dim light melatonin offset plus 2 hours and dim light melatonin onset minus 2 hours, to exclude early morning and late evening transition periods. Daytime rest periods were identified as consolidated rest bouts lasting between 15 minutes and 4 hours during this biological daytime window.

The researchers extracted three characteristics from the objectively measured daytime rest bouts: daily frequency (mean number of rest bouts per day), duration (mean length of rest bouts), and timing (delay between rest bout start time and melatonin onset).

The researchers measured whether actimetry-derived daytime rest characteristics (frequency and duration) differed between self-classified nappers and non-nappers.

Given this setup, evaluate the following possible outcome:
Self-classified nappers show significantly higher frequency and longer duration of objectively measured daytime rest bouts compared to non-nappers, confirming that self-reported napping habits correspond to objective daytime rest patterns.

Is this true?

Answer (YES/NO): YES